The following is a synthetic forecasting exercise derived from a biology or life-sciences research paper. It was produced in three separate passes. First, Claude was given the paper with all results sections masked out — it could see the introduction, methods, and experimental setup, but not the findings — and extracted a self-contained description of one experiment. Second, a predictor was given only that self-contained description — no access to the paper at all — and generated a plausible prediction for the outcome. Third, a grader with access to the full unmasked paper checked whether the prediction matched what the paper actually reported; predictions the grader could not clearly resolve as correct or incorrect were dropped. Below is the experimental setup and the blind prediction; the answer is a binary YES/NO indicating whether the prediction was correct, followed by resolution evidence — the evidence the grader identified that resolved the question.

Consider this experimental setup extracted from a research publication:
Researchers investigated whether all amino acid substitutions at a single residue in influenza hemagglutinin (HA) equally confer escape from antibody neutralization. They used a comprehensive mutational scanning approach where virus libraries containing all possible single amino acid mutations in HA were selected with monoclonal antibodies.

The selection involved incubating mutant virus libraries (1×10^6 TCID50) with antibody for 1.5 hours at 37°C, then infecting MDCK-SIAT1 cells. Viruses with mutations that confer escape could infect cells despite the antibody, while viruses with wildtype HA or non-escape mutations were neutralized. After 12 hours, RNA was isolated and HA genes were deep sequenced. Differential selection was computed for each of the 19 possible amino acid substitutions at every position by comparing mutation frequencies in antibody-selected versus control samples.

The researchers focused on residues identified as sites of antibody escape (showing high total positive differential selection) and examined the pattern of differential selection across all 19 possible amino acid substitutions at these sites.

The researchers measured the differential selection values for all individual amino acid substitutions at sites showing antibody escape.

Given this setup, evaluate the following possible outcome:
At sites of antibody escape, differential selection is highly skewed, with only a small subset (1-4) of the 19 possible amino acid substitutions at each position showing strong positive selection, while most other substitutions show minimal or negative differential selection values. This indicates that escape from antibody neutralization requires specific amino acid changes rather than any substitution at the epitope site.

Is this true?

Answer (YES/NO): YES